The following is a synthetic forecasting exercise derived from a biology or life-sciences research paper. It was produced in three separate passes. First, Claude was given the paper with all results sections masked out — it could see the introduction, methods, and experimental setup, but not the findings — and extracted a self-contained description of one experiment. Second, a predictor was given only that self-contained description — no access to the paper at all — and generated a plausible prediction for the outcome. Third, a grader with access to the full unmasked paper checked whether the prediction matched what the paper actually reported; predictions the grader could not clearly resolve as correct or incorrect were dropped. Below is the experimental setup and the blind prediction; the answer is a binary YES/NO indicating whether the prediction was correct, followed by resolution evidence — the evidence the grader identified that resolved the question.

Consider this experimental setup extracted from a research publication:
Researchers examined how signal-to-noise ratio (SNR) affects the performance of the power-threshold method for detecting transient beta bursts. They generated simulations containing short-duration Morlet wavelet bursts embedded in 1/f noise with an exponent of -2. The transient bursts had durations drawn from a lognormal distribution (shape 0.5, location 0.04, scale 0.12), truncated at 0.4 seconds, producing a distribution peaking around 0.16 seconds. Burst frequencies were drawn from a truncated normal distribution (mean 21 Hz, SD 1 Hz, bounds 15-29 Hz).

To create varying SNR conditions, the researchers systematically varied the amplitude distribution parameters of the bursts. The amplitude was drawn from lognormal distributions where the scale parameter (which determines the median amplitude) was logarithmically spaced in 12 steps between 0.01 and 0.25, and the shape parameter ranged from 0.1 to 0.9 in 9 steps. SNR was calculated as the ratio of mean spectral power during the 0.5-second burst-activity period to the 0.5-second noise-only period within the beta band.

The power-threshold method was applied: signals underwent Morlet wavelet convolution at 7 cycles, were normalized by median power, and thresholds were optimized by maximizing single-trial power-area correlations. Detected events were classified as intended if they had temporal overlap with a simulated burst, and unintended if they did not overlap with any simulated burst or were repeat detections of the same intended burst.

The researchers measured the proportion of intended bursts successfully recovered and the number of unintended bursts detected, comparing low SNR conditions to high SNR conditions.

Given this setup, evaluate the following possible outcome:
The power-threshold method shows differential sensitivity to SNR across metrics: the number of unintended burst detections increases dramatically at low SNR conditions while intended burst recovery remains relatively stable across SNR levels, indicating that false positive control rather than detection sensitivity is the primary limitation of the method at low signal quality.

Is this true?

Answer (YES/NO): NO